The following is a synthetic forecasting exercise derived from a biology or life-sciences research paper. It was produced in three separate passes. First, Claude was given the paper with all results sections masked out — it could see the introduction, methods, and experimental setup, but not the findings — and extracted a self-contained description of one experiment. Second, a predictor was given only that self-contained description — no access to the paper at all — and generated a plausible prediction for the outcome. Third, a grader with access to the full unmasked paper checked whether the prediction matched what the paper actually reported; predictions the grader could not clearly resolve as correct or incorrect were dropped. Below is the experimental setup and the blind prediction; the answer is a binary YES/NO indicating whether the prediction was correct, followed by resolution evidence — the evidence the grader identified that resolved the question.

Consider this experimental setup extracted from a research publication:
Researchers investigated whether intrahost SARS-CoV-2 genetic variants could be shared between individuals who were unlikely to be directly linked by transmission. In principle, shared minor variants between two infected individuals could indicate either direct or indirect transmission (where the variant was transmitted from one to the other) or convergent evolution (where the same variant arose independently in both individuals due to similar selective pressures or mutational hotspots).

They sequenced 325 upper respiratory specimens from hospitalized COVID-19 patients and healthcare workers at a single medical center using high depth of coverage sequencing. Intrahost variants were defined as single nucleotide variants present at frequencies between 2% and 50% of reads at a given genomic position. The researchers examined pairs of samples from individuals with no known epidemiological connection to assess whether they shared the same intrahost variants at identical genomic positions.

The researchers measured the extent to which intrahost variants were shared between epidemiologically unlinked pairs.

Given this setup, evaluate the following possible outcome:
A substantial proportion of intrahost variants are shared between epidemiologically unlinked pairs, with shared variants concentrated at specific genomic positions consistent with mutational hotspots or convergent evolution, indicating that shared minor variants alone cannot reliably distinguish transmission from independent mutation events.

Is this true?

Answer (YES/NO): NO